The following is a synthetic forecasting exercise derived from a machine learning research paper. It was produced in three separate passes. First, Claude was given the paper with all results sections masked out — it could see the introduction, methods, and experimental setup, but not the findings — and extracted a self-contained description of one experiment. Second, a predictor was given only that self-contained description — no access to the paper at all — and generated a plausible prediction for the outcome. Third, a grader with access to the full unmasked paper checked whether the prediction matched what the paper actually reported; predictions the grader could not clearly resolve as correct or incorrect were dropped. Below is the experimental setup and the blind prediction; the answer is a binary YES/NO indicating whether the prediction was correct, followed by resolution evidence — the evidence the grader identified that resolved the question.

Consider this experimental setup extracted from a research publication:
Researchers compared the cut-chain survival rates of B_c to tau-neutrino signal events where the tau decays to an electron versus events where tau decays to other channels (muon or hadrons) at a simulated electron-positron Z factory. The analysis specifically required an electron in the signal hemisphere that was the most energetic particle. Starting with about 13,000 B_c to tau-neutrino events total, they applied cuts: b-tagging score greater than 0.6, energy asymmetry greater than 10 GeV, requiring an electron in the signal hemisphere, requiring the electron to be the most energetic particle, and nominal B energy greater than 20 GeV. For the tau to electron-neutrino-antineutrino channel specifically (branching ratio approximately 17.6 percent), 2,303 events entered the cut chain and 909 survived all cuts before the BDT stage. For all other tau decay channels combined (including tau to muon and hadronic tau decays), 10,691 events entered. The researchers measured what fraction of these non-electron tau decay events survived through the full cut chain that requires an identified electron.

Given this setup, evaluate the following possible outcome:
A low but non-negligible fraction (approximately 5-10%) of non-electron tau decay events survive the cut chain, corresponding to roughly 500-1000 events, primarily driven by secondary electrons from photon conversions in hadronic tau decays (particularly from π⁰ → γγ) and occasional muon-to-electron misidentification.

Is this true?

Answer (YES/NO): NO